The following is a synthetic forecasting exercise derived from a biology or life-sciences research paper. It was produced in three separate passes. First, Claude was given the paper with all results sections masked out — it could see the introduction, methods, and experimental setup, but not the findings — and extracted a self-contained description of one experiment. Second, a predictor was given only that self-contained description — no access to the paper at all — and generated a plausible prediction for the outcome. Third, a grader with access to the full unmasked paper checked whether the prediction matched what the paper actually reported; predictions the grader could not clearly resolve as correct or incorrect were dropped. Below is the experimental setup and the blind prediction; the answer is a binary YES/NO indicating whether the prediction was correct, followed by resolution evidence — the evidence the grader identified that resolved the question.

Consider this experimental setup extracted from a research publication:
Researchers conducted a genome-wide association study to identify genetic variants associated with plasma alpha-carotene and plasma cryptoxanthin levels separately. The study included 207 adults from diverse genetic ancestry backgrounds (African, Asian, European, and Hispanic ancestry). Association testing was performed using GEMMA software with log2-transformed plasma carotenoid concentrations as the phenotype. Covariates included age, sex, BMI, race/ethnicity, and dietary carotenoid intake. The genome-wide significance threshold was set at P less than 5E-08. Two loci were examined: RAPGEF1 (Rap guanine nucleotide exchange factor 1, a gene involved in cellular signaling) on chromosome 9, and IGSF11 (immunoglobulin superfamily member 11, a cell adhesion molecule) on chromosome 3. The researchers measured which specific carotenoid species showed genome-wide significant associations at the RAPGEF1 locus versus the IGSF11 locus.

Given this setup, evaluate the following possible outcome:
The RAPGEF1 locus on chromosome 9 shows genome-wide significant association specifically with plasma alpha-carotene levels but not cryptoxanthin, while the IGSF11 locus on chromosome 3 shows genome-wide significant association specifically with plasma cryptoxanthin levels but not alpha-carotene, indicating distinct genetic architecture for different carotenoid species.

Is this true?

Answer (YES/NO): YES